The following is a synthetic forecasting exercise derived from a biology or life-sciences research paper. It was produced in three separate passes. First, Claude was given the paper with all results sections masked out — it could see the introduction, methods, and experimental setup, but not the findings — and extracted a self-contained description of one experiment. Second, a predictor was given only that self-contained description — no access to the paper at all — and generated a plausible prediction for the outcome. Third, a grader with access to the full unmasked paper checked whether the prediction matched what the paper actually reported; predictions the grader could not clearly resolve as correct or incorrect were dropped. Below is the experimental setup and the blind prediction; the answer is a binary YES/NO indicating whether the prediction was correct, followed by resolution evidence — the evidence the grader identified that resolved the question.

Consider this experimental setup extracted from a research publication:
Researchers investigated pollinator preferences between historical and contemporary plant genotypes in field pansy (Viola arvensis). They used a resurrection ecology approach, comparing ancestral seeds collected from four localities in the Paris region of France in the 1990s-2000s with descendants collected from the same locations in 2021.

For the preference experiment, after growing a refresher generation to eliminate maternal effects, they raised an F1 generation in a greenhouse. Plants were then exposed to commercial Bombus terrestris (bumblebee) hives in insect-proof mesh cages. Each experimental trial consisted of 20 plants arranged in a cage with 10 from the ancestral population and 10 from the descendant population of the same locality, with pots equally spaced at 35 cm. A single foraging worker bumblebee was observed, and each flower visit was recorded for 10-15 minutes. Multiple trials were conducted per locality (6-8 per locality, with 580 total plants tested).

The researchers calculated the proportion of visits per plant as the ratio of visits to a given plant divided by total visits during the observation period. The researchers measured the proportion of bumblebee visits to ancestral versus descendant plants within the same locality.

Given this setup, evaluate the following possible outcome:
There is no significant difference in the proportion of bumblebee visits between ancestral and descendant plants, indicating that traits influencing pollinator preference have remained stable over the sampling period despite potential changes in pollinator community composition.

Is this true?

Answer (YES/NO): NO